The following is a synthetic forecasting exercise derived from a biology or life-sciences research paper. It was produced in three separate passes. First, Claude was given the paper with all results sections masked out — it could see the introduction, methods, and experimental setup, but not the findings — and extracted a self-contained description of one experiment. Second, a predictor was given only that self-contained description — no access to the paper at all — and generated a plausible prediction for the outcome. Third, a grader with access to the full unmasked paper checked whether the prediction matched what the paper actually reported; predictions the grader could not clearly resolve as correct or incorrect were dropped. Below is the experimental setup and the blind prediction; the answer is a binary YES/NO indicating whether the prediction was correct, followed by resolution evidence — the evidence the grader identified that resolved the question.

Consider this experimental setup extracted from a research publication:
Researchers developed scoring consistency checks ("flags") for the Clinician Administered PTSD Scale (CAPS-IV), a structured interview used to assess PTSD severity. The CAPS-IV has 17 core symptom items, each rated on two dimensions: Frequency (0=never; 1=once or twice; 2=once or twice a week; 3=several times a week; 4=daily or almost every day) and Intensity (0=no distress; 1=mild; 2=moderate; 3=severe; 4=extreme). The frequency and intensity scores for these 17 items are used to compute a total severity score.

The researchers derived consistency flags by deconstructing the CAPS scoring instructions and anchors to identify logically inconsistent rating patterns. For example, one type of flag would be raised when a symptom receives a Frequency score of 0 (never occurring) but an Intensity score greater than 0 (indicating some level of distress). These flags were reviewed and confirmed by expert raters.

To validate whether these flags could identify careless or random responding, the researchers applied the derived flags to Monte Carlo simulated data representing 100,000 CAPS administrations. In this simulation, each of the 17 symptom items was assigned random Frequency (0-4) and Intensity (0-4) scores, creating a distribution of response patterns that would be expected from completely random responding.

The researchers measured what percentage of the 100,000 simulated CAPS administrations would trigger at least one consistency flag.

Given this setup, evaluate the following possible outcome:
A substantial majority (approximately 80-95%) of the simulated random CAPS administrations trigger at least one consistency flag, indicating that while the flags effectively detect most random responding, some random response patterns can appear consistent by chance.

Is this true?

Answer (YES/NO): YES